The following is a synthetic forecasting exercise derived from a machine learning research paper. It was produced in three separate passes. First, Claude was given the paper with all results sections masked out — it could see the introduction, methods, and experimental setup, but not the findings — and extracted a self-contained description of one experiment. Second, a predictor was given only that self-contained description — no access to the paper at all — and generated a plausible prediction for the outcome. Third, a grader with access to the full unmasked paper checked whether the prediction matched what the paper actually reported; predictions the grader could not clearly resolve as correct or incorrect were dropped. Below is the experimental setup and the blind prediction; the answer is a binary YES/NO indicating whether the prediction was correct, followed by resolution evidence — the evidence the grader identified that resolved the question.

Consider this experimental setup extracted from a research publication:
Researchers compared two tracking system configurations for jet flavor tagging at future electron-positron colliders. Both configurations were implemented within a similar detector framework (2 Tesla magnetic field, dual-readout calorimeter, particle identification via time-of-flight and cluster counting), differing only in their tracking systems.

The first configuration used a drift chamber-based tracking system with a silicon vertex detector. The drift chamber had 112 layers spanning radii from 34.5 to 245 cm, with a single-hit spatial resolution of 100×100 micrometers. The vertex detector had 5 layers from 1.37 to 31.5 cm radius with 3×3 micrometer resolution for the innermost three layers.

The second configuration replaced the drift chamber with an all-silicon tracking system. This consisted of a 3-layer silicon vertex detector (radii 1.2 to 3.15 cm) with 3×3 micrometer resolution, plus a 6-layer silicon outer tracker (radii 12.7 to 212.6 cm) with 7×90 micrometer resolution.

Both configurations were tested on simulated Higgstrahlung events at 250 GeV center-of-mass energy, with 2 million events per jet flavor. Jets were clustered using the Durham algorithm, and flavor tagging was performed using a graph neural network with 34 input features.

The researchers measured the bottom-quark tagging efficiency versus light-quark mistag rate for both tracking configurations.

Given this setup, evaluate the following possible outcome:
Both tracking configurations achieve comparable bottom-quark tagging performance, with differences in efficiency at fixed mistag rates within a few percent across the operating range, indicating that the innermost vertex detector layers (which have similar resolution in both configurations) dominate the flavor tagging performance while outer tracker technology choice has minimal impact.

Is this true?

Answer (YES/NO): YES